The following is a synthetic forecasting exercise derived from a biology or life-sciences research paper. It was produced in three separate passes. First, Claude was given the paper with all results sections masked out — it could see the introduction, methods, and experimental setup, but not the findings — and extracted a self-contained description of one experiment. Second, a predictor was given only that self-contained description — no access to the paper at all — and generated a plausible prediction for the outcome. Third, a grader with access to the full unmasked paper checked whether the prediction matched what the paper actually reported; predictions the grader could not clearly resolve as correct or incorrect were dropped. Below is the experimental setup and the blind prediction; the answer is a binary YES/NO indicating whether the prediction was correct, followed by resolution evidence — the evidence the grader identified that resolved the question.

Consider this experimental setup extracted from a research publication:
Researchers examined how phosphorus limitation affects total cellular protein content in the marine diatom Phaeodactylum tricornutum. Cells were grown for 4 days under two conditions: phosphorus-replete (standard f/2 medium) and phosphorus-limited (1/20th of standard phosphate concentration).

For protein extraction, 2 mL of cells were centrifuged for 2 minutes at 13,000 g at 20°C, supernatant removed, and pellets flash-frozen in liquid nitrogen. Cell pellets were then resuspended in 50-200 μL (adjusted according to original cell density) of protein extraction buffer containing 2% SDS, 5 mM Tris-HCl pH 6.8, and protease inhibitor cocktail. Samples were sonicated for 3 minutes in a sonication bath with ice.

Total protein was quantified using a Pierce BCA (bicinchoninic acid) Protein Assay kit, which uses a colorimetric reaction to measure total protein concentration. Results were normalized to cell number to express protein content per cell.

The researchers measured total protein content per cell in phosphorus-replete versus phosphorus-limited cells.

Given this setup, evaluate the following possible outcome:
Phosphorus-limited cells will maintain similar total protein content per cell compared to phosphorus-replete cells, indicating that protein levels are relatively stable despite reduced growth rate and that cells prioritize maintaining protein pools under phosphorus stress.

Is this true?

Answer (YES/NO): NO